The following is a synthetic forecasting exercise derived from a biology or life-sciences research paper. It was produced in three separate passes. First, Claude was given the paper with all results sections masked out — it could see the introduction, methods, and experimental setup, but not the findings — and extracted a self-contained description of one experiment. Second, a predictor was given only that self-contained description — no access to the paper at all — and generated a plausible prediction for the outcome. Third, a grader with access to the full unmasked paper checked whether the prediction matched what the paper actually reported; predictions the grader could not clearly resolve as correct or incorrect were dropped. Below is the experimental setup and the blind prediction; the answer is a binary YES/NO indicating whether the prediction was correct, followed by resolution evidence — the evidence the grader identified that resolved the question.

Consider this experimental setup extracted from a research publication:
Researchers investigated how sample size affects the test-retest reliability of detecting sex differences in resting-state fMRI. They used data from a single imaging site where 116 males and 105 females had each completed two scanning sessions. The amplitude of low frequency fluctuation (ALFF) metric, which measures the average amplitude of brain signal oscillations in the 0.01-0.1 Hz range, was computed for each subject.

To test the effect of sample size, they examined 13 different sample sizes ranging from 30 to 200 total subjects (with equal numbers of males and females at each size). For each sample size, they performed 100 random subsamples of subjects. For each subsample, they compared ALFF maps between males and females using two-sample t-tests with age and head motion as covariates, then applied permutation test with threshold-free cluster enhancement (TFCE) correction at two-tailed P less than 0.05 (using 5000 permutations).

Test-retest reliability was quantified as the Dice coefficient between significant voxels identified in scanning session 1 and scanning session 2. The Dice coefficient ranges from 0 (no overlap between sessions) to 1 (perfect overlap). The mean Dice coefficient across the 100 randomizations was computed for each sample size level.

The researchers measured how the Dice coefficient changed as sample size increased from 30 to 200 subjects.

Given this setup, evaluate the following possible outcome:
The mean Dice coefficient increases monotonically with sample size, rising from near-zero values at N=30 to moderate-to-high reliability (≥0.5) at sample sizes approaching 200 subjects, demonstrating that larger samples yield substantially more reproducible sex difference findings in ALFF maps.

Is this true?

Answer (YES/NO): NO